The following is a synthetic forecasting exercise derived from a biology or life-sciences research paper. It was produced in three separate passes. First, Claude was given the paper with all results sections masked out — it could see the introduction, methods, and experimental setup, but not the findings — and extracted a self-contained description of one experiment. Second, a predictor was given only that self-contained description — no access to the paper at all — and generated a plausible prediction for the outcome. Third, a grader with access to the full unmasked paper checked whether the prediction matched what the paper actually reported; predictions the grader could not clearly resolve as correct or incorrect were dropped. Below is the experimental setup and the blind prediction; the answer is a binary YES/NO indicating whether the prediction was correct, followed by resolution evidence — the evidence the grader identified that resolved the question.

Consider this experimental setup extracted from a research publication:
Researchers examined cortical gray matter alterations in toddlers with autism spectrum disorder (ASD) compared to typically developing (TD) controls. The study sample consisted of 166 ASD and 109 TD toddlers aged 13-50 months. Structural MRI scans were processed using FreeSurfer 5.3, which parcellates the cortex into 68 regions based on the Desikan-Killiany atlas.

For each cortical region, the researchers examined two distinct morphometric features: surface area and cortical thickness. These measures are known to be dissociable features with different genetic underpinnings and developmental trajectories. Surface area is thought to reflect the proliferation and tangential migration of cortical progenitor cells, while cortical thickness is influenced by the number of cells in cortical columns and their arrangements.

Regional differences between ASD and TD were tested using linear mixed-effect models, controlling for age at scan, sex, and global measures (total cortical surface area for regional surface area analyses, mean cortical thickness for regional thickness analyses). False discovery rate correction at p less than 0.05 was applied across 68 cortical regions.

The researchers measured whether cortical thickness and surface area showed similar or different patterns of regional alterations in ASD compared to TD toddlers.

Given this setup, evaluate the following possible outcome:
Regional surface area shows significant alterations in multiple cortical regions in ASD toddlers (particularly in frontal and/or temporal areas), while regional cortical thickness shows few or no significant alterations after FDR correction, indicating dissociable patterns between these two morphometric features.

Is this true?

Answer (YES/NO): NO